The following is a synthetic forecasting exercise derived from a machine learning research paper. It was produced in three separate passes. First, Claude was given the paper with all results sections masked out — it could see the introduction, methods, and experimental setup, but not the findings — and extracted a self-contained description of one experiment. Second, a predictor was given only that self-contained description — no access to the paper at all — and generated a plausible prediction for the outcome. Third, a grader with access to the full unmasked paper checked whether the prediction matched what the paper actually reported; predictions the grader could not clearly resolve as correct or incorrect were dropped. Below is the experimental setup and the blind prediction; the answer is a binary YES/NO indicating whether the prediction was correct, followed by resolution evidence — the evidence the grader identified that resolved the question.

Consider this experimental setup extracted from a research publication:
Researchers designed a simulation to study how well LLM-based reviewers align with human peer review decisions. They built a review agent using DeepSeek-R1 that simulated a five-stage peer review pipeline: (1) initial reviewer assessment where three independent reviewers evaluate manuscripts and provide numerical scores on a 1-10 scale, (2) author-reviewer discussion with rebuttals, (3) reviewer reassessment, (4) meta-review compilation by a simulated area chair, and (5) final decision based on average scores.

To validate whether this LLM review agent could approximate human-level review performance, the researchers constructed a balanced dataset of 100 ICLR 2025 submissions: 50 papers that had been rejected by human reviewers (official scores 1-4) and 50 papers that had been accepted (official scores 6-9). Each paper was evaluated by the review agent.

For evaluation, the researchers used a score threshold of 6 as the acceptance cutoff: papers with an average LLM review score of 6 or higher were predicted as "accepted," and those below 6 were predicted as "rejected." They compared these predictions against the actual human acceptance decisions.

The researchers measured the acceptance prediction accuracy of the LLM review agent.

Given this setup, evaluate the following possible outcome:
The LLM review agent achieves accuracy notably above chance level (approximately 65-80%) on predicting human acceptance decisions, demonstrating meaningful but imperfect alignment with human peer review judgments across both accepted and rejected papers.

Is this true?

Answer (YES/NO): YES